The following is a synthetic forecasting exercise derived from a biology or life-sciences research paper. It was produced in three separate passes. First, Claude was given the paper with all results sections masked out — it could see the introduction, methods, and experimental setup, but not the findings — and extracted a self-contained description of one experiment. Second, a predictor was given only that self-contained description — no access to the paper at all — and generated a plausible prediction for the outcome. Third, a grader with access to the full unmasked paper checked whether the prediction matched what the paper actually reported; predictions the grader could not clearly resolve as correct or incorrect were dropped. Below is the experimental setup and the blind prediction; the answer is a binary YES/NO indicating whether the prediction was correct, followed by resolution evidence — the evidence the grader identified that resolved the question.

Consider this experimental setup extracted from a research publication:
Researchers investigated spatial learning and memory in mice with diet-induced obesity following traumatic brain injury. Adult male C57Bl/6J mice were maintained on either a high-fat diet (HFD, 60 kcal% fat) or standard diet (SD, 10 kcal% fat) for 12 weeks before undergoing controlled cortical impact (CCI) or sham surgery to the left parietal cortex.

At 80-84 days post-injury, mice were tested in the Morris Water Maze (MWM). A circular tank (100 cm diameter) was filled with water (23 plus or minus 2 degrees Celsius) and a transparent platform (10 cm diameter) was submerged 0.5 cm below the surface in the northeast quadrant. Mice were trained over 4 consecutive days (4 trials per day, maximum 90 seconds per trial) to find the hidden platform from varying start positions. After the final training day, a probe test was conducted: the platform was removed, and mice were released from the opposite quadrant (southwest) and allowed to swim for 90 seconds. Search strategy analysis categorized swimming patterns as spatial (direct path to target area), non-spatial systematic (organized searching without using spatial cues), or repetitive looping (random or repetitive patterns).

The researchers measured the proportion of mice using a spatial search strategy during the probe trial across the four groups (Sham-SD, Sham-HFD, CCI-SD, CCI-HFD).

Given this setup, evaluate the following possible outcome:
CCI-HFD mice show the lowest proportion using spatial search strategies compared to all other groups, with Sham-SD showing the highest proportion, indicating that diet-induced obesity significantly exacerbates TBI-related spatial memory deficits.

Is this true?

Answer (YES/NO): YES